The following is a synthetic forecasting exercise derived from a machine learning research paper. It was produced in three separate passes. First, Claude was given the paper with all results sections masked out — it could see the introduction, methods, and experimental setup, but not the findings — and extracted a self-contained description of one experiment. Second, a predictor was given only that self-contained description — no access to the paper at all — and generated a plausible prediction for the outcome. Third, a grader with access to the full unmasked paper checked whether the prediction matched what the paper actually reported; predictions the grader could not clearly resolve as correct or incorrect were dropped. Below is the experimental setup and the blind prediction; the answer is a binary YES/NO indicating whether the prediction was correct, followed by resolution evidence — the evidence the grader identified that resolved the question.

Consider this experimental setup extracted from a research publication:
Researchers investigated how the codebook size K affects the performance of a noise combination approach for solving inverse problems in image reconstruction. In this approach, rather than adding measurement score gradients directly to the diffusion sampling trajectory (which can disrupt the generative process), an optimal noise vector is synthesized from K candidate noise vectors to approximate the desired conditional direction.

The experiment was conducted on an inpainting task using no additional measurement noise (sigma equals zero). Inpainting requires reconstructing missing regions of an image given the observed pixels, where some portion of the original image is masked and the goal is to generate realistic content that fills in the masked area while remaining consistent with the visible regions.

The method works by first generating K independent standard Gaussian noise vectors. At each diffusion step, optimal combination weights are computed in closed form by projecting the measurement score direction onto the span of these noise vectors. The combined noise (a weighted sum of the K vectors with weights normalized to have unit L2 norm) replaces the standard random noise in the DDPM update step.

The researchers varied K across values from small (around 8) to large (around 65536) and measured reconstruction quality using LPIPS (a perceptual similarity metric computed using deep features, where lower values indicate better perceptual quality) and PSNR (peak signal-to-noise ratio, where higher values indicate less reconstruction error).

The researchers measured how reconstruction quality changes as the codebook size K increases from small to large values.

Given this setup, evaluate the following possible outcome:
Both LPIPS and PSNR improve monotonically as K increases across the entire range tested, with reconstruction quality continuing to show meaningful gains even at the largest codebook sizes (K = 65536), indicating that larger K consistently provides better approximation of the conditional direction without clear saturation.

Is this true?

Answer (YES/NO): NO